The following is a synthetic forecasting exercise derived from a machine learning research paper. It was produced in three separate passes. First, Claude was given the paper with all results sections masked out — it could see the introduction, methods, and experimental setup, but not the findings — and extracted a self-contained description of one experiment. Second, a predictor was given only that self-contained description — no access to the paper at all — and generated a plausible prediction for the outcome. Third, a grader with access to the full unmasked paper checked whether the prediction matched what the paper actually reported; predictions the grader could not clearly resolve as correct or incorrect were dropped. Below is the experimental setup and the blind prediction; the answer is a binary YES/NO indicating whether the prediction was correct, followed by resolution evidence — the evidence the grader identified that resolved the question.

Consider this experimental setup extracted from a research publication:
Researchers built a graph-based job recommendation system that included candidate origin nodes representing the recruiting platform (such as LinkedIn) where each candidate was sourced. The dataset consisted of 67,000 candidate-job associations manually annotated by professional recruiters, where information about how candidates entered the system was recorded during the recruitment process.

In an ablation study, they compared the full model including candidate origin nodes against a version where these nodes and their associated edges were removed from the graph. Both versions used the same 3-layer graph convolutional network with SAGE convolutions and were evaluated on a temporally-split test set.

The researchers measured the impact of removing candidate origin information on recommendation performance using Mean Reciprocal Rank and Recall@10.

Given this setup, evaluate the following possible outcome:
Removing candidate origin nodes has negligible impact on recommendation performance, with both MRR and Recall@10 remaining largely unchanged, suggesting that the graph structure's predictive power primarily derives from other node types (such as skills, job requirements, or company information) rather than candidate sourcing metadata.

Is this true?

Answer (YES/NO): NO